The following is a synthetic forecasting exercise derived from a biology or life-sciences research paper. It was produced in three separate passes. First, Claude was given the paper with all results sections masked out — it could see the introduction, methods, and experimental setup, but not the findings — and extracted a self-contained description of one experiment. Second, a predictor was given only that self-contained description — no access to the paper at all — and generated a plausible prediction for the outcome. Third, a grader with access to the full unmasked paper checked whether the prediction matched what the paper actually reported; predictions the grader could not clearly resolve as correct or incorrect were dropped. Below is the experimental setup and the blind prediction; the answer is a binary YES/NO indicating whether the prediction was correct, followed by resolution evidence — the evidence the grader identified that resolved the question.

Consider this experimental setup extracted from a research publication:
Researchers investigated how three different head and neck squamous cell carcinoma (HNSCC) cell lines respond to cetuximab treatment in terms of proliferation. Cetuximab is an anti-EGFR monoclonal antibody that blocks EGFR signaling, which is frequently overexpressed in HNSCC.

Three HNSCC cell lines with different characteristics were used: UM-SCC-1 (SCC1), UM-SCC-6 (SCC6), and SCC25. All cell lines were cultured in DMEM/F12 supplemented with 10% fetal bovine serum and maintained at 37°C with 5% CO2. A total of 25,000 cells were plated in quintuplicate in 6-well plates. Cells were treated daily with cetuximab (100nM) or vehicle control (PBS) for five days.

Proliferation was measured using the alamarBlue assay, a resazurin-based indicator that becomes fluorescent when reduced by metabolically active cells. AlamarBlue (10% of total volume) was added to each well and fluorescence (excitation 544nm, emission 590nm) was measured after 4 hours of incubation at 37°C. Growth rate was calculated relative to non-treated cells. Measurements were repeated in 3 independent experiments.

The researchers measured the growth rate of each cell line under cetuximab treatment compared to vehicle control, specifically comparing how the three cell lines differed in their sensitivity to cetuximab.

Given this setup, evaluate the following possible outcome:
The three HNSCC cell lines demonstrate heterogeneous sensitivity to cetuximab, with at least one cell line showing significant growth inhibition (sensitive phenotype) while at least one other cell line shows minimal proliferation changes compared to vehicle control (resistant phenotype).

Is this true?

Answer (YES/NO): NO